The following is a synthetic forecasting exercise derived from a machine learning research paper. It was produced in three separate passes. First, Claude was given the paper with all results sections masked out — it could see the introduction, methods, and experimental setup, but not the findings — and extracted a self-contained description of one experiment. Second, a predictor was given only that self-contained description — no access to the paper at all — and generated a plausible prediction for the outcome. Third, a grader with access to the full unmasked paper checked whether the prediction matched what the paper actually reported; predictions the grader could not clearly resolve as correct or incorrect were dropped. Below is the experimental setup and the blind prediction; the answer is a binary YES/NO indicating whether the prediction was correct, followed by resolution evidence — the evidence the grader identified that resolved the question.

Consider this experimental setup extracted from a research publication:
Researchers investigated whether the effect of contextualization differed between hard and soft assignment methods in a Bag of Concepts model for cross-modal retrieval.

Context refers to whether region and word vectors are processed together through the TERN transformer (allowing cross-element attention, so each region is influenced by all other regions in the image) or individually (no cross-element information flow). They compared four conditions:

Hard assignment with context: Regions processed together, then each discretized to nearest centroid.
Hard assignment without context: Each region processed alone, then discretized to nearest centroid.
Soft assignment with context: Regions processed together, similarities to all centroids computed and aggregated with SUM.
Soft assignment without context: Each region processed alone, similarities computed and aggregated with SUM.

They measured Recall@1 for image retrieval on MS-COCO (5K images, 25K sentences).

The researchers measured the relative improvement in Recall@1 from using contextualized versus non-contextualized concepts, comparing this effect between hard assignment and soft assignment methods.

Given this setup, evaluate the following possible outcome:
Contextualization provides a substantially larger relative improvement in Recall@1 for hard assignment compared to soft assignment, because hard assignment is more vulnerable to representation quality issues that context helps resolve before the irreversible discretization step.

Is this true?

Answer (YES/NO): YES